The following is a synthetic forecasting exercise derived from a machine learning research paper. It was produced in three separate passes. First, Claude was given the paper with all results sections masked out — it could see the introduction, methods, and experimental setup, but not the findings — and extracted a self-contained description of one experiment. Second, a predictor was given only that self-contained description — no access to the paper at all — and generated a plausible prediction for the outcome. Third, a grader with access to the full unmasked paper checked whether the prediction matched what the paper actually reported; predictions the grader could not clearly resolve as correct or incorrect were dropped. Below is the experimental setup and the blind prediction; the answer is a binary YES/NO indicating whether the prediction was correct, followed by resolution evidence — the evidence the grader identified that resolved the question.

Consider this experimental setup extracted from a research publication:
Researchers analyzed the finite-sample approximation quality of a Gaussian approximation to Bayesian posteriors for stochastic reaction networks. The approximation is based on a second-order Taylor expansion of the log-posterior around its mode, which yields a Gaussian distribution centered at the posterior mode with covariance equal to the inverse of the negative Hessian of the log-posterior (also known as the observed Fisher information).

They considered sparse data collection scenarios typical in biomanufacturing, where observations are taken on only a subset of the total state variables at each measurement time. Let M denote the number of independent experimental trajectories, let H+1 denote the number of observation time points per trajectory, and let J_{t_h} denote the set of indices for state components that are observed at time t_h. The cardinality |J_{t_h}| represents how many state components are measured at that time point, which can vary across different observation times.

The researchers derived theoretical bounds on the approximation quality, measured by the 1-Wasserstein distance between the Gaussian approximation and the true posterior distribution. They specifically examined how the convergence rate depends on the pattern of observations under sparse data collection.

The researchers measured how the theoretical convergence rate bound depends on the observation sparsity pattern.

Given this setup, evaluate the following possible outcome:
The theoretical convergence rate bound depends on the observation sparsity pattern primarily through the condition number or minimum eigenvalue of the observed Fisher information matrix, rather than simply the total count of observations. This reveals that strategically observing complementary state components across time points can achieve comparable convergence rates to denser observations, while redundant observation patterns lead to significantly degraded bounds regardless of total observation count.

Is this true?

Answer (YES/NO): NO